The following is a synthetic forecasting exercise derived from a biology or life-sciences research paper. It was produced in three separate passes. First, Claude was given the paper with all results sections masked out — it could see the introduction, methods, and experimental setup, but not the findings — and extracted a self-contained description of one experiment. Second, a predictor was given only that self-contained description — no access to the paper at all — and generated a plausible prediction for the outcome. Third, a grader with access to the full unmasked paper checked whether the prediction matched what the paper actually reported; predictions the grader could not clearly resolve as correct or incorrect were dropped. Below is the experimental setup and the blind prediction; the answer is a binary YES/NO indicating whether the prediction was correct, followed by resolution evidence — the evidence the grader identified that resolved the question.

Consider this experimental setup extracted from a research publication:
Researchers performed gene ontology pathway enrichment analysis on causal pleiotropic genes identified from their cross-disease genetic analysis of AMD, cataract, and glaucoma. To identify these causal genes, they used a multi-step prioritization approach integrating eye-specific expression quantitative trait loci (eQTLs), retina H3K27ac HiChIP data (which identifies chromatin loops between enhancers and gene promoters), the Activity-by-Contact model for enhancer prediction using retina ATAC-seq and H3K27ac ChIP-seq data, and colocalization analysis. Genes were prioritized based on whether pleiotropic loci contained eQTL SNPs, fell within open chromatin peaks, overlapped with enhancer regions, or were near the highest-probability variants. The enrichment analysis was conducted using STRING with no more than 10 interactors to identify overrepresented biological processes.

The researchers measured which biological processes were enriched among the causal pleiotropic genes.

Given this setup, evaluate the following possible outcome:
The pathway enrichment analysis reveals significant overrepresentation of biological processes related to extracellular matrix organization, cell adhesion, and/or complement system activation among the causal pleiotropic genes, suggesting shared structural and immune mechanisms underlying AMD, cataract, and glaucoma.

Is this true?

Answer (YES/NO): NO